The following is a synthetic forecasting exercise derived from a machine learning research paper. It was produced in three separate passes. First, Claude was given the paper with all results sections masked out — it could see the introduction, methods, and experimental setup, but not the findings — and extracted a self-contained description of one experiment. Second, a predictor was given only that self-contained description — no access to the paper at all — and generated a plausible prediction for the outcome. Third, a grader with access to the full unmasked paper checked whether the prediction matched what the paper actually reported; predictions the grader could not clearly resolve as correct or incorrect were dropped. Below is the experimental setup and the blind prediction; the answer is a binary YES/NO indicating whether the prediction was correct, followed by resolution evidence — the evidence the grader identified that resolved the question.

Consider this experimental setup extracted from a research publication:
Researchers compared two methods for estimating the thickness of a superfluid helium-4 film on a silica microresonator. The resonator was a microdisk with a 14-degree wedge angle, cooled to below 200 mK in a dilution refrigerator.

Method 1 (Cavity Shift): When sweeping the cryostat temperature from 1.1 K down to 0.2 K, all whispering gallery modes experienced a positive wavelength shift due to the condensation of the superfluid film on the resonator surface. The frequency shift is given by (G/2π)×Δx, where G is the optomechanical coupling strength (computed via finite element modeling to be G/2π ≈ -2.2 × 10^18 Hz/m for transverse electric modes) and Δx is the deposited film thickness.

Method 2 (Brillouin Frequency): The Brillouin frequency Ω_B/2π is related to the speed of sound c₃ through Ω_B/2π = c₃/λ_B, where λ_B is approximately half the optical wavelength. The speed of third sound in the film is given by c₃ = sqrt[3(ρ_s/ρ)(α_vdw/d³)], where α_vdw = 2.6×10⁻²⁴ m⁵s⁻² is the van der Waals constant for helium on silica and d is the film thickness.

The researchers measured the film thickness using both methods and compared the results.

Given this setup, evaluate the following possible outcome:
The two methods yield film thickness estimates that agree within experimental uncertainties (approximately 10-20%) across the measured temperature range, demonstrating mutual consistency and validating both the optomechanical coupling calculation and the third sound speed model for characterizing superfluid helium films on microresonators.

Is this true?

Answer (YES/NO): NO